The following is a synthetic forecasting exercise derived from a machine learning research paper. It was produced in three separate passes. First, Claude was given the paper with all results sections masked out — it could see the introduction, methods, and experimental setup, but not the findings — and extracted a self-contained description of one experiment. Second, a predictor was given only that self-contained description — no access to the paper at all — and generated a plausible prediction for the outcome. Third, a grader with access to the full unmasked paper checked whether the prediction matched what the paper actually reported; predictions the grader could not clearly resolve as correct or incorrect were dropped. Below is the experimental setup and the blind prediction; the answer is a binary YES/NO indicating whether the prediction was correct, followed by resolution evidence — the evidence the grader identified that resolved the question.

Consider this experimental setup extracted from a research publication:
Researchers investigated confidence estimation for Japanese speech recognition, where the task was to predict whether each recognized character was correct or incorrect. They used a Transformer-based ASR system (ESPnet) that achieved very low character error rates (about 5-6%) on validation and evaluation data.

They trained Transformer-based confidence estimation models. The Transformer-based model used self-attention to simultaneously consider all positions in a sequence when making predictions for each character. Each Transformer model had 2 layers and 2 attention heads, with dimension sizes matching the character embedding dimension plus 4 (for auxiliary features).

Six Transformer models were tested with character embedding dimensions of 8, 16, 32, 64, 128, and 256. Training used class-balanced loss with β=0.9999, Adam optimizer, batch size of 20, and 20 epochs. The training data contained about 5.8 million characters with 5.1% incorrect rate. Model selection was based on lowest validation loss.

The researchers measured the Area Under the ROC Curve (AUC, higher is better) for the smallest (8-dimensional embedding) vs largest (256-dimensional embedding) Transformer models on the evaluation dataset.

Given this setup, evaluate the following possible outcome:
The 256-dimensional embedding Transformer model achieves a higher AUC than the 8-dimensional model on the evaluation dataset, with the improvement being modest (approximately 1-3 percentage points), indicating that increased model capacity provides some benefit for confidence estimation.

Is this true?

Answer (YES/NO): NO